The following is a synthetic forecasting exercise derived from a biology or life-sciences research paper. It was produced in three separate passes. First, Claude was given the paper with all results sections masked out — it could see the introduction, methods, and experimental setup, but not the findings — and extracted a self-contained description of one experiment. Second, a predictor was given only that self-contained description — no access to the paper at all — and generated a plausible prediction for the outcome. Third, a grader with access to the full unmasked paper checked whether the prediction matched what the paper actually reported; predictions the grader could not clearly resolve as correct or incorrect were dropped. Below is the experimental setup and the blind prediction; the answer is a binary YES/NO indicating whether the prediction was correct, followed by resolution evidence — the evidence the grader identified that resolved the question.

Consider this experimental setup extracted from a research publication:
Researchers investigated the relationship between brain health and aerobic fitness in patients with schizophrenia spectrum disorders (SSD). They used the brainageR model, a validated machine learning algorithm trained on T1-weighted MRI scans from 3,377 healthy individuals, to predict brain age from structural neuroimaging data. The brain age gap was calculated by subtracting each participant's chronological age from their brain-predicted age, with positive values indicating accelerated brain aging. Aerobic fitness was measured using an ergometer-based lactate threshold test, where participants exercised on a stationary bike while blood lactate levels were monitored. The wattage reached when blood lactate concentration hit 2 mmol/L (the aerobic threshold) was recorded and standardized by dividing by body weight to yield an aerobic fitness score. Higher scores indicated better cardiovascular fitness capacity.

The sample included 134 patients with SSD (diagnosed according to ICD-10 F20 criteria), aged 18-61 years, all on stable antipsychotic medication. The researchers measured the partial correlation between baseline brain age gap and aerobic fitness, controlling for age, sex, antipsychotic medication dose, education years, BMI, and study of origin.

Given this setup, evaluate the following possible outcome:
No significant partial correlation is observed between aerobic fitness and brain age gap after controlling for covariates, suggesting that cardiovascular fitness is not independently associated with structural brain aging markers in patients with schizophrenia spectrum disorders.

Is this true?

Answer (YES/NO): YES